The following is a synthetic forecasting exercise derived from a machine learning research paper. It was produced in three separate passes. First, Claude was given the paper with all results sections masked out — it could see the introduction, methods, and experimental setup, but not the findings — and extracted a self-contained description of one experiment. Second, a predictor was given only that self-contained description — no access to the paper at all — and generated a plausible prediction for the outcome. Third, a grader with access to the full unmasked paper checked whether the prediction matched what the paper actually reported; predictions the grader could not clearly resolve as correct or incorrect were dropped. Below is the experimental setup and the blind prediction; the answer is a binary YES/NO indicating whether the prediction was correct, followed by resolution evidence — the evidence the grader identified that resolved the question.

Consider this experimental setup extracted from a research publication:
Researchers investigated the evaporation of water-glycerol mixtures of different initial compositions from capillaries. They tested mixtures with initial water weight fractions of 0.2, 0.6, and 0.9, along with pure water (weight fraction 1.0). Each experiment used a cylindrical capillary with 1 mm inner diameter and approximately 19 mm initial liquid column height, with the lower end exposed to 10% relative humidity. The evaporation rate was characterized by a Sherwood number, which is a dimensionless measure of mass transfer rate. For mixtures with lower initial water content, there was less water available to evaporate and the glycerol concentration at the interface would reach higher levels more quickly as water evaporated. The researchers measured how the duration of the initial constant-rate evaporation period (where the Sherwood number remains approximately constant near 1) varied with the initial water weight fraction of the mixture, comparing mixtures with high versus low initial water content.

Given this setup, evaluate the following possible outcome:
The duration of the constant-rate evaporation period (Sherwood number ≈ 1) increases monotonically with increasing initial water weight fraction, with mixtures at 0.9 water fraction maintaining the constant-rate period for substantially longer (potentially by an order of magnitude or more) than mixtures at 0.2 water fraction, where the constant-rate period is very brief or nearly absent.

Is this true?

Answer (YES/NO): YES